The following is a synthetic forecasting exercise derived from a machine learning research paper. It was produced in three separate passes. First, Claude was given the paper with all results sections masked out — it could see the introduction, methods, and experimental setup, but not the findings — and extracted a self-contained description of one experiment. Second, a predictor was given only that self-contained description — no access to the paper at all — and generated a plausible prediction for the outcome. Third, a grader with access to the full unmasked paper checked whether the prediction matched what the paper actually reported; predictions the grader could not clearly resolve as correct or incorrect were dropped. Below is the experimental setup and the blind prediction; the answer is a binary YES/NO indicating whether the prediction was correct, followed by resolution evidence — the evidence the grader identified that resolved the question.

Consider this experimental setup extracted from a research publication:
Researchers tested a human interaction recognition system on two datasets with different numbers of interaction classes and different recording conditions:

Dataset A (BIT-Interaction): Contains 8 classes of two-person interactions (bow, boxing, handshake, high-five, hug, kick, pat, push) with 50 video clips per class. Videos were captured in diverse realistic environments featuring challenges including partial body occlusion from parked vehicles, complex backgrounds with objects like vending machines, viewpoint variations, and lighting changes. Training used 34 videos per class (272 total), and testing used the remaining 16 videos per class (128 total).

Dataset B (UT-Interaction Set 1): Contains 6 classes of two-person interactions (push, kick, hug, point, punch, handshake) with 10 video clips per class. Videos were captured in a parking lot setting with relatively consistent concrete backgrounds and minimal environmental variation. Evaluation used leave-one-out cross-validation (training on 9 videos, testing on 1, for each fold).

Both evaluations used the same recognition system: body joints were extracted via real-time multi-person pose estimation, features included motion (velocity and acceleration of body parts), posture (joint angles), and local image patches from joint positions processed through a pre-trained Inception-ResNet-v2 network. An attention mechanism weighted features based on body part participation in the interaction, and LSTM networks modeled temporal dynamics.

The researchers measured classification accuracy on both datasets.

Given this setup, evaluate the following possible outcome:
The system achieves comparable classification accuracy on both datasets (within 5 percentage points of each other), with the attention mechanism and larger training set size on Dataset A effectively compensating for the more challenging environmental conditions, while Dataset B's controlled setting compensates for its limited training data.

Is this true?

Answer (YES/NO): YES